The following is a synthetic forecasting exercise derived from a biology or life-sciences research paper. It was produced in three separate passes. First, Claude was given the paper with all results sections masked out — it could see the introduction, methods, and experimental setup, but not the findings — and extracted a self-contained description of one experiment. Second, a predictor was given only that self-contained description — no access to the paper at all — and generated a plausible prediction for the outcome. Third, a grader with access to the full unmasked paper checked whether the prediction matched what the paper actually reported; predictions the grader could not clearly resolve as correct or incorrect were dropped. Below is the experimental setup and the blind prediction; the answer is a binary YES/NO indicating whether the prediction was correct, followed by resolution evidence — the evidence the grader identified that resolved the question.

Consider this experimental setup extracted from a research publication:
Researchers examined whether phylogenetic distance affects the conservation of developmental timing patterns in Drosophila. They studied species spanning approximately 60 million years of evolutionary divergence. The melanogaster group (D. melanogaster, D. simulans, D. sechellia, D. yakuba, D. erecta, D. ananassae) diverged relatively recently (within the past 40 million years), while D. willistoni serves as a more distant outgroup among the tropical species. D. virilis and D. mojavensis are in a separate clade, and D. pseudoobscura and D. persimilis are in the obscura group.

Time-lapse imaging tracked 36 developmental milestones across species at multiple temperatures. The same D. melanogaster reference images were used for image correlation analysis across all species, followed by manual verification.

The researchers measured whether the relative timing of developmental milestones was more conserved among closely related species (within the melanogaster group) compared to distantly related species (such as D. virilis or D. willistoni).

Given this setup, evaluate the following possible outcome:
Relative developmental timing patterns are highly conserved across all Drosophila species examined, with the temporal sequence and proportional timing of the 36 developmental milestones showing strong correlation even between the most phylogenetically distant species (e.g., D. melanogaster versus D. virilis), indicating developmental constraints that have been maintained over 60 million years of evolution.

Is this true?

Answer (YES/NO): YES